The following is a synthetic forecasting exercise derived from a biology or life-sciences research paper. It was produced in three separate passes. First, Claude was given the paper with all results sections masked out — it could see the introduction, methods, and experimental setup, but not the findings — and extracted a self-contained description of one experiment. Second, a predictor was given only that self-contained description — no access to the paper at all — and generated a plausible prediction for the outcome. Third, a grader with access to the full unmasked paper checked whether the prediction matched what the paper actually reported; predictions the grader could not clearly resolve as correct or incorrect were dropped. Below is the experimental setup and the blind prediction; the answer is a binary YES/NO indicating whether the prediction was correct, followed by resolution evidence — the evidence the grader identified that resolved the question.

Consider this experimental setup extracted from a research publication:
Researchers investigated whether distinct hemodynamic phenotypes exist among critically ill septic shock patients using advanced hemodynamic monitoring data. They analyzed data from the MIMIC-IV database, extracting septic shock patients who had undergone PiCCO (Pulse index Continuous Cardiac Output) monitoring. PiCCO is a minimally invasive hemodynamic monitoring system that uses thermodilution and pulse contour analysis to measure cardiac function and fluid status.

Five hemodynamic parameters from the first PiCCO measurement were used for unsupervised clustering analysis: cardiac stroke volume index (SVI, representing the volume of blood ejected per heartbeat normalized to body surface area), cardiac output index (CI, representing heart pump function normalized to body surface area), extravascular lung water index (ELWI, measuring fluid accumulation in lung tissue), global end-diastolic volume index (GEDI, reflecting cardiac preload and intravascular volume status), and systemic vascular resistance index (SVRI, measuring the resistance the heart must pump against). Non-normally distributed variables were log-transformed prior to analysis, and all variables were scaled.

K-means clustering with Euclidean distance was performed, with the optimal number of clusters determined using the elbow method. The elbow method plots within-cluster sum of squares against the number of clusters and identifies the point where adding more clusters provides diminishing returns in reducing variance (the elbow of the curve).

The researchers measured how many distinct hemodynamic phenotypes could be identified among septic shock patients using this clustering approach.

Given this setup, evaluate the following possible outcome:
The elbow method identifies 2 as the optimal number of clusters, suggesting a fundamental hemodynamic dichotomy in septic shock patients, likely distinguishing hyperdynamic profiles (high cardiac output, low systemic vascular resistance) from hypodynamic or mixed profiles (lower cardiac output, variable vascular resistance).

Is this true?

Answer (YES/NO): NO